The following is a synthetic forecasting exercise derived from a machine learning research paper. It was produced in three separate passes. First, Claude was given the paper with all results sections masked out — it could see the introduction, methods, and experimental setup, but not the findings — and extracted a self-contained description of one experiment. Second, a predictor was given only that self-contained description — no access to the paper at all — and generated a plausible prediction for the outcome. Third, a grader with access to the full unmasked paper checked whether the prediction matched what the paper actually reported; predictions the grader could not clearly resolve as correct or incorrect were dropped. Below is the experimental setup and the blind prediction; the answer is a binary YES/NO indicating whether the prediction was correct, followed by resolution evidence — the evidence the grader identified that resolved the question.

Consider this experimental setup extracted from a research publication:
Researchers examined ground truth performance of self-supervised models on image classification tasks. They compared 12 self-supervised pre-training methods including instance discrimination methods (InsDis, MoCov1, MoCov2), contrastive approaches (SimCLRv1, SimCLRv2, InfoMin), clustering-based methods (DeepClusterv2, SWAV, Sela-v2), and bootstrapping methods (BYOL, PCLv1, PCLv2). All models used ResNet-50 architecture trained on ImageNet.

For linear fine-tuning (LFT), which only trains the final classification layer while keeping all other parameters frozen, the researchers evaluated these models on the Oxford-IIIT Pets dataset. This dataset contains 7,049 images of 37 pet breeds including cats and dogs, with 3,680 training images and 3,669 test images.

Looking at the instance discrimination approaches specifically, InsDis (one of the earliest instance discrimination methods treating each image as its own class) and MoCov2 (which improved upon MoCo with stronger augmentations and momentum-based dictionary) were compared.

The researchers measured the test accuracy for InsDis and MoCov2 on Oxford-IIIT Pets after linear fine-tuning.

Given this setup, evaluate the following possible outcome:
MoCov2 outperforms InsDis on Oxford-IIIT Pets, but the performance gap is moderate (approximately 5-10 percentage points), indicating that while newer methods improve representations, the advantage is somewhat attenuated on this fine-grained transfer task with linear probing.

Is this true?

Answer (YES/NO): NO